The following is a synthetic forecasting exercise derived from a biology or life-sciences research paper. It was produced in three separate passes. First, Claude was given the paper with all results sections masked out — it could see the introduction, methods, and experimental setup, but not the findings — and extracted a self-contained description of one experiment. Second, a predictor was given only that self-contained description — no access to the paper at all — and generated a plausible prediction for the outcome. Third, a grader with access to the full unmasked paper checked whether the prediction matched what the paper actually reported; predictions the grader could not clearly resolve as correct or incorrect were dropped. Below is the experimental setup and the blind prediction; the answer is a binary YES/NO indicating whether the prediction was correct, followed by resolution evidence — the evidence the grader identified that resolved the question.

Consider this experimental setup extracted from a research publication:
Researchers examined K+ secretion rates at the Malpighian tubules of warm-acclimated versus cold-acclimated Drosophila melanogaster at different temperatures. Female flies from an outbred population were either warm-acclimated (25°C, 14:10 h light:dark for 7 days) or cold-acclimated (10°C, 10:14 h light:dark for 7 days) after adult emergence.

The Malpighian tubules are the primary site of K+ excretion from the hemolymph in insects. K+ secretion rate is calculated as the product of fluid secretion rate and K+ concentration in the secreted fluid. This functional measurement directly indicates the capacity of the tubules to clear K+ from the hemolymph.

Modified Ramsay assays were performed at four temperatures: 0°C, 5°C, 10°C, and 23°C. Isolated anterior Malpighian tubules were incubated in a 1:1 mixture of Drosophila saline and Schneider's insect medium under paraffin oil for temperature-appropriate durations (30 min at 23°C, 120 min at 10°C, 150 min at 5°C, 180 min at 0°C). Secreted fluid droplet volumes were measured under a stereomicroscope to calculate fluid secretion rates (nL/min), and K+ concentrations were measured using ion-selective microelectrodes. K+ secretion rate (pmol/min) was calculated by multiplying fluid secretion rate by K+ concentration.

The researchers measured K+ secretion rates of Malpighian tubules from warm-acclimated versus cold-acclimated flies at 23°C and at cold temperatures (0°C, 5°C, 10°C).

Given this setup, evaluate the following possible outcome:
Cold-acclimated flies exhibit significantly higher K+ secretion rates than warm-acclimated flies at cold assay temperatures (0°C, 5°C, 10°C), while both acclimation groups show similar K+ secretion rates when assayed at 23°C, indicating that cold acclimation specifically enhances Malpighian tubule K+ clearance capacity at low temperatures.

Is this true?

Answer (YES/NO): NO